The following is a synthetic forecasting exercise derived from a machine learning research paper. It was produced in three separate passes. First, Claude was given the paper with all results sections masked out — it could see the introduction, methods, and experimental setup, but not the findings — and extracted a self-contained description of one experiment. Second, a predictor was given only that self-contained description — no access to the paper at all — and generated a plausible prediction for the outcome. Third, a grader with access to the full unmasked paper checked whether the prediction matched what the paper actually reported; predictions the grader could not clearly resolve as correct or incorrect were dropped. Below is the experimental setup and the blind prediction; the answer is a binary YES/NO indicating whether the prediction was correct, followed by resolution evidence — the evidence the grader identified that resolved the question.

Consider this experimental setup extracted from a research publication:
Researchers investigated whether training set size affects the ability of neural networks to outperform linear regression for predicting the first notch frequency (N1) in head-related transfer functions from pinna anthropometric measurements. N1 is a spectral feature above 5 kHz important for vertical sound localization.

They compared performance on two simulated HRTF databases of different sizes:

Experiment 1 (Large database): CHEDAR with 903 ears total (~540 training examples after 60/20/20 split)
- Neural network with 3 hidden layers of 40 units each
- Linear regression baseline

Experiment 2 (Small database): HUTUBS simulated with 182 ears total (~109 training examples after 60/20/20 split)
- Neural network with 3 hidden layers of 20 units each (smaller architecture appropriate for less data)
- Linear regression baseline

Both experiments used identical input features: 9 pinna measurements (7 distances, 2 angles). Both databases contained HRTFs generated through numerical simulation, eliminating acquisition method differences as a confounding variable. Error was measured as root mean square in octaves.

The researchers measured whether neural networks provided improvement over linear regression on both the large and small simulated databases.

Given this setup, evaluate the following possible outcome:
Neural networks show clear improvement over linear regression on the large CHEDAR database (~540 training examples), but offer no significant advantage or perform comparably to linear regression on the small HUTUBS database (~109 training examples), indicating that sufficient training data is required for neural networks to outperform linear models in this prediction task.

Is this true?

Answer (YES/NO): YES